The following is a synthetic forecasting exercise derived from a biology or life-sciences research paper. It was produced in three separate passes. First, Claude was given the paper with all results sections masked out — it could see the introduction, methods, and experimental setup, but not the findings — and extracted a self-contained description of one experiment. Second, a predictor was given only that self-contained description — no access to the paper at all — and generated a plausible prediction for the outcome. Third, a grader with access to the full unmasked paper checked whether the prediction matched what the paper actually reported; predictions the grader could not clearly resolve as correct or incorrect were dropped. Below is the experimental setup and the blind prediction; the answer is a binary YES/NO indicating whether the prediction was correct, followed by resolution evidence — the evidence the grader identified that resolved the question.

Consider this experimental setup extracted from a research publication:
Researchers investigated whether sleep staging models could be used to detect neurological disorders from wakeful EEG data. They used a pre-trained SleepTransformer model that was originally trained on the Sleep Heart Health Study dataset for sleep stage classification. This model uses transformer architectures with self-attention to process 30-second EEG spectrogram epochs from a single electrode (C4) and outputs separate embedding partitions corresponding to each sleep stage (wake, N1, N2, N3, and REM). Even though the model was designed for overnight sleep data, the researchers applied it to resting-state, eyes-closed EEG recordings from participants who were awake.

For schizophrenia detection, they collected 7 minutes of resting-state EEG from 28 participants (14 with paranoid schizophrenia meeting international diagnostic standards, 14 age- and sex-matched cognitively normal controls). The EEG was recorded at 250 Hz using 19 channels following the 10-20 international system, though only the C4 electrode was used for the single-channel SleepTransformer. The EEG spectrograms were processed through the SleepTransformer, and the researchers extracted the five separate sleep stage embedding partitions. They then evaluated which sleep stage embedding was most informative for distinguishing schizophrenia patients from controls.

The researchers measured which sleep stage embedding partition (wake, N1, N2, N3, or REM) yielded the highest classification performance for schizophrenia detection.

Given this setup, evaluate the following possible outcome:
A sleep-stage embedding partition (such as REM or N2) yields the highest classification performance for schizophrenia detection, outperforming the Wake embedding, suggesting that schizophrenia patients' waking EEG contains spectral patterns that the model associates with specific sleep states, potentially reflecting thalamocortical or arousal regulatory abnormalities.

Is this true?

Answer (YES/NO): YES